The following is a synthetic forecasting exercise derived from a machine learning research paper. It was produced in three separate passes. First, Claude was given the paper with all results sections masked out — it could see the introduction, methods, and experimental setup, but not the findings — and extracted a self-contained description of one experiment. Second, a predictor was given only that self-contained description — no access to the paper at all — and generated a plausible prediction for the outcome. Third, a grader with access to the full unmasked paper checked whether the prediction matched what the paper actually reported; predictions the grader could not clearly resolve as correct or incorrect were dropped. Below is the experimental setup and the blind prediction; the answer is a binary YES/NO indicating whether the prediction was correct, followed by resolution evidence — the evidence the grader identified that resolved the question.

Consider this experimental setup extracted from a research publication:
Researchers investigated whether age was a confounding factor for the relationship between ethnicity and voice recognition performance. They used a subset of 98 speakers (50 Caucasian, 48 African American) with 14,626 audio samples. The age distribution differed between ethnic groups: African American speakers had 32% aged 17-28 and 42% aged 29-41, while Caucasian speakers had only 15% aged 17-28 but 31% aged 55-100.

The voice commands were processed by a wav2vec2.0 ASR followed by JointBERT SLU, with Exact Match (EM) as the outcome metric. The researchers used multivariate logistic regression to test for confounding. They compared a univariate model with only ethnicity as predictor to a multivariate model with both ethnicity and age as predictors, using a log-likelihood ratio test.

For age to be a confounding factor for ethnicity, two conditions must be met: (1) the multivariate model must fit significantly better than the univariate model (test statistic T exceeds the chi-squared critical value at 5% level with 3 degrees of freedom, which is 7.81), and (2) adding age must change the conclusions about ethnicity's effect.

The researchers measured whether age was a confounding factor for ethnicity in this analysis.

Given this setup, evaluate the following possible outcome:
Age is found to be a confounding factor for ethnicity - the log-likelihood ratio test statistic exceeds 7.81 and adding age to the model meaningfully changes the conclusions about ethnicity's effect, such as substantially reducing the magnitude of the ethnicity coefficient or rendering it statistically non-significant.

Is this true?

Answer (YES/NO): NO